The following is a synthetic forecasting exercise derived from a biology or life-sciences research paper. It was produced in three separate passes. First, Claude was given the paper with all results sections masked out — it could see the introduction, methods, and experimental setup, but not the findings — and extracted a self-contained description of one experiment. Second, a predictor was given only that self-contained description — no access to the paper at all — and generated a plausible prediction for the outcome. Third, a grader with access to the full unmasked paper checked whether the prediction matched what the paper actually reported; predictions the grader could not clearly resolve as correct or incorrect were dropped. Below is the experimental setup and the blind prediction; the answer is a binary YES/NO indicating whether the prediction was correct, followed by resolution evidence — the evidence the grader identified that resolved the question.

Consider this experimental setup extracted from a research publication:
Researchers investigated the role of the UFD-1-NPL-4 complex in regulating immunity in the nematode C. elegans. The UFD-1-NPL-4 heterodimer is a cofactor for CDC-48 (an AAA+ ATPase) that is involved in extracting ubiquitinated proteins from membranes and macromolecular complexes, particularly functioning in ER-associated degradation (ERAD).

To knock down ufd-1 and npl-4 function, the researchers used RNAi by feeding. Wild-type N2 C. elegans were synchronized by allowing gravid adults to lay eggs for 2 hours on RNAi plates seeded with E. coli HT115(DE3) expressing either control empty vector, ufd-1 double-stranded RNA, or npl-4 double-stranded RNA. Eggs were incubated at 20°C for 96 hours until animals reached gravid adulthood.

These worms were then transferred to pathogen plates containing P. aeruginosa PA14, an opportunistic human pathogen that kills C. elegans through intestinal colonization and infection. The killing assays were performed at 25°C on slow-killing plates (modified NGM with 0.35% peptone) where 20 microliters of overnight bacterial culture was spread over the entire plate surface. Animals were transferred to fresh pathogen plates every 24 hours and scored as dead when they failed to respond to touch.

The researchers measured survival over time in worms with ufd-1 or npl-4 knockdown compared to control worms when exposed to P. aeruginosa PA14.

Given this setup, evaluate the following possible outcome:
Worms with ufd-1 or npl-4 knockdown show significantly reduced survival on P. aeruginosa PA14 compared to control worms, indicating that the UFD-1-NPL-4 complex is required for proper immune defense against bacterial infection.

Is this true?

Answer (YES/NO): NO